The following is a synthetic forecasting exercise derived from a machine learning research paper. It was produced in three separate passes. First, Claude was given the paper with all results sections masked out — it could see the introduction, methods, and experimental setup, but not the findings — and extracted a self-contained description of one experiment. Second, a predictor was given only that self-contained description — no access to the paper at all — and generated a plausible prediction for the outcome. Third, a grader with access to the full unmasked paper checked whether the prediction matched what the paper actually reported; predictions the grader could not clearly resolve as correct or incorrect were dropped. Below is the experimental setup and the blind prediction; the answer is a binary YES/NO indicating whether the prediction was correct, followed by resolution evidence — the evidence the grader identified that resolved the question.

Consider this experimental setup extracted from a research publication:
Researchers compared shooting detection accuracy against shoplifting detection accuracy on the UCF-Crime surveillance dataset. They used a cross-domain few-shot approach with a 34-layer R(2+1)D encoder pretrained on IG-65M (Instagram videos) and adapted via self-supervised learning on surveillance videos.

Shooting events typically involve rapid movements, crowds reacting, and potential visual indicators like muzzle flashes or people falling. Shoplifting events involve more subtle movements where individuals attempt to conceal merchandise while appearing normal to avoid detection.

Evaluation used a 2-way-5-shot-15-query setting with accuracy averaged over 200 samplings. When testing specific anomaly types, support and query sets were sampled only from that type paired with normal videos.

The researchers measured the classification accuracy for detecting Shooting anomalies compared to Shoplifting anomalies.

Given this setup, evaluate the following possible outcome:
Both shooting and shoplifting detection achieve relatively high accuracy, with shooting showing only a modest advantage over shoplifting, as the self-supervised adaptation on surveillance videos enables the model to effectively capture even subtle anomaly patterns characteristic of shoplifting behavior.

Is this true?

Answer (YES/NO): NO